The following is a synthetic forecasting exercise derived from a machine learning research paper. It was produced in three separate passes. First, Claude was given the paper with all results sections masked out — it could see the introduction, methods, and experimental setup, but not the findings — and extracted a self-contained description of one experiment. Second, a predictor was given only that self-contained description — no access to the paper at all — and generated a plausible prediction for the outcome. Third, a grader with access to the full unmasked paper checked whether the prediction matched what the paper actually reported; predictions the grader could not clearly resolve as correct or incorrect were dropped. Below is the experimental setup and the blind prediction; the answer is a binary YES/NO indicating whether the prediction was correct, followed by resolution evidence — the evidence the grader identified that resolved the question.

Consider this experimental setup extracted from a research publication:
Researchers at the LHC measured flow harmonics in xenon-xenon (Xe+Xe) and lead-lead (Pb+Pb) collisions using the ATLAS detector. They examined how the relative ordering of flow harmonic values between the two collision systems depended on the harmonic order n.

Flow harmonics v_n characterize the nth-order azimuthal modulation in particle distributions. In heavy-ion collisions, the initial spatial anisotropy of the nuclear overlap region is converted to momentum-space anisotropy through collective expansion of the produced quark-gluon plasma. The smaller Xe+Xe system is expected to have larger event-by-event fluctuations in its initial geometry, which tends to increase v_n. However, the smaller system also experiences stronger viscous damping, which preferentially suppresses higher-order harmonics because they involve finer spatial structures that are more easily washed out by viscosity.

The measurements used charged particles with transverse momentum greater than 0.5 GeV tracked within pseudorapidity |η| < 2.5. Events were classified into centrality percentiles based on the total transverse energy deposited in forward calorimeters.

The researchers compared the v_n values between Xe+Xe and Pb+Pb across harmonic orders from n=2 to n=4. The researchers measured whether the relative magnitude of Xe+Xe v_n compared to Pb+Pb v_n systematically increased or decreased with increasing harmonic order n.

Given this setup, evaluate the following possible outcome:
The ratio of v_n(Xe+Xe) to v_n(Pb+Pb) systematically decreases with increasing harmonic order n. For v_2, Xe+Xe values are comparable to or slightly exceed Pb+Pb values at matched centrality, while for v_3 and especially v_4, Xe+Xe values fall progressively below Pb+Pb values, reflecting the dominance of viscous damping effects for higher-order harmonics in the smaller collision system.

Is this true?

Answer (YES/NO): NO